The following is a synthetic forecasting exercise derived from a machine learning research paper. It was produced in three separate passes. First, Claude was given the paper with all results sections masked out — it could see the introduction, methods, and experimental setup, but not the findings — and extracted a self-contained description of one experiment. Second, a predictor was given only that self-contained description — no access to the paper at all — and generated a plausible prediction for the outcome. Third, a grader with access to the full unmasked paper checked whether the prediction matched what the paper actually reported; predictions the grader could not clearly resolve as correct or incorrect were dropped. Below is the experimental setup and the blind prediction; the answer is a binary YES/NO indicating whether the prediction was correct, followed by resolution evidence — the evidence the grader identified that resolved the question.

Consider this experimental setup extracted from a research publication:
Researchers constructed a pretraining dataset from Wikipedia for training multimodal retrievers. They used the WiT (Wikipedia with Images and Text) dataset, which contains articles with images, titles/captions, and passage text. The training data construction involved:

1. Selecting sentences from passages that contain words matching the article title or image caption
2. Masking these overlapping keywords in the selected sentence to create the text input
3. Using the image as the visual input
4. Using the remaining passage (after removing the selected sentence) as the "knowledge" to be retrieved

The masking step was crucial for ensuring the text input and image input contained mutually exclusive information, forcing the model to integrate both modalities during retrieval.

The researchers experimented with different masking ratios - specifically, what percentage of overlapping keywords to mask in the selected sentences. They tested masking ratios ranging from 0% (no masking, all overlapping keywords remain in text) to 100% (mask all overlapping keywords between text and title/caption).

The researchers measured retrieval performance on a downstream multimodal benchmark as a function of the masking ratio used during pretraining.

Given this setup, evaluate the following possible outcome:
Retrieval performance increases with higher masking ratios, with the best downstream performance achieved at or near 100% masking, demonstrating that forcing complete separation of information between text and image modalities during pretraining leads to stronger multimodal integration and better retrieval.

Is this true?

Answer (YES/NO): NO